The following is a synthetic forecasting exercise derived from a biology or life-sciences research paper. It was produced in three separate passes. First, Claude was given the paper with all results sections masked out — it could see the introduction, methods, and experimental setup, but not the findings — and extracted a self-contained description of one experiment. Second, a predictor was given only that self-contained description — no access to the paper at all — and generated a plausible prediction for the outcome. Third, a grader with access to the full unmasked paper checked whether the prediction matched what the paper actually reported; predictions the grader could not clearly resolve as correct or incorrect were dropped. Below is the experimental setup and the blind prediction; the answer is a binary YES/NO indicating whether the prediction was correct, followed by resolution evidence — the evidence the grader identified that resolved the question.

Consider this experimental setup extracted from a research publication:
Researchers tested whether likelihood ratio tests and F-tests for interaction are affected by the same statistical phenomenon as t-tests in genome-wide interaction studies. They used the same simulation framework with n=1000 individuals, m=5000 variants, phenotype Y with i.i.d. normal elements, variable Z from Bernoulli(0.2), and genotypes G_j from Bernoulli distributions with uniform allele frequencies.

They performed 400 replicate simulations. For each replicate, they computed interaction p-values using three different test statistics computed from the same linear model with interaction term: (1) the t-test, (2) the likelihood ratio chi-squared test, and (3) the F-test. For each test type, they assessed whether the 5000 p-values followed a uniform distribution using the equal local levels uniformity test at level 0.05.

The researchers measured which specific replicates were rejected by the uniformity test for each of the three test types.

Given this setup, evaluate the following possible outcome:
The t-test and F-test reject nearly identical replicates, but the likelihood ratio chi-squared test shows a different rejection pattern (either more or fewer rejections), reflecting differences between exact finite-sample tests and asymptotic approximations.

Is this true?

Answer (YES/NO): NO